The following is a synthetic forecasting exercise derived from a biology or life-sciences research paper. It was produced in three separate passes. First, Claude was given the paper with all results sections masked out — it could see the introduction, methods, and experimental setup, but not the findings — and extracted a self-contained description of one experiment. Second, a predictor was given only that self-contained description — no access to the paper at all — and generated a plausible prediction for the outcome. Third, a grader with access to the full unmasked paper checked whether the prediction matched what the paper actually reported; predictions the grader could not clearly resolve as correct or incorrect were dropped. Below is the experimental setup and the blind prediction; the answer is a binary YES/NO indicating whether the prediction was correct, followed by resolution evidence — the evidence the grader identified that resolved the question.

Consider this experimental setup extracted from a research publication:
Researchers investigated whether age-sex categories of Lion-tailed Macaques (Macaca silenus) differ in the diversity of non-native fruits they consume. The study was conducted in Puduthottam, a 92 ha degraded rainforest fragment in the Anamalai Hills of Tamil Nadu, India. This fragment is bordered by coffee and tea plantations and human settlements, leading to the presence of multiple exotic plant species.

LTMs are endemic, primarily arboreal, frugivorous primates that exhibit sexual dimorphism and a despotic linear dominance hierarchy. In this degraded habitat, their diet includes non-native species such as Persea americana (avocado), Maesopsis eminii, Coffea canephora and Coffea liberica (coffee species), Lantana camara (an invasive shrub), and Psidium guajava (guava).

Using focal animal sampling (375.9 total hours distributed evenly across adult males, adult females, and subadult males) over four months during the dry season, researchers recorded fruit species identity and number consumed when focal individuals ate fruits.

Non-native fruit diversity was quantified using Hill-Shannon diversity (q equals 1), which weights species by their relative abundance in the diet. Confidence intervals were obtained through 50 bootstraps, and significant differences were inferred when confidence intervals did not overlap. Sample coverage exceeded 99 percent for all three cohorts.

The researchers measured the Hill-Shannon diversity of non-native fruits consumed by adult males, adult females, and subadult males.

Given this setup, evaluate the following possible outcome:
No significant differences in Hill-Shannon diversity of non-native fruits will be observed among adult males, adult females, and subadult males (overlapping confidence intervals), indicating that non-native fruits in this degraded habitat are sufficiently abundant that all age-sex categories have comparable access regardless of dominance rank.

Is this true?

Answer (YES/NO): NO